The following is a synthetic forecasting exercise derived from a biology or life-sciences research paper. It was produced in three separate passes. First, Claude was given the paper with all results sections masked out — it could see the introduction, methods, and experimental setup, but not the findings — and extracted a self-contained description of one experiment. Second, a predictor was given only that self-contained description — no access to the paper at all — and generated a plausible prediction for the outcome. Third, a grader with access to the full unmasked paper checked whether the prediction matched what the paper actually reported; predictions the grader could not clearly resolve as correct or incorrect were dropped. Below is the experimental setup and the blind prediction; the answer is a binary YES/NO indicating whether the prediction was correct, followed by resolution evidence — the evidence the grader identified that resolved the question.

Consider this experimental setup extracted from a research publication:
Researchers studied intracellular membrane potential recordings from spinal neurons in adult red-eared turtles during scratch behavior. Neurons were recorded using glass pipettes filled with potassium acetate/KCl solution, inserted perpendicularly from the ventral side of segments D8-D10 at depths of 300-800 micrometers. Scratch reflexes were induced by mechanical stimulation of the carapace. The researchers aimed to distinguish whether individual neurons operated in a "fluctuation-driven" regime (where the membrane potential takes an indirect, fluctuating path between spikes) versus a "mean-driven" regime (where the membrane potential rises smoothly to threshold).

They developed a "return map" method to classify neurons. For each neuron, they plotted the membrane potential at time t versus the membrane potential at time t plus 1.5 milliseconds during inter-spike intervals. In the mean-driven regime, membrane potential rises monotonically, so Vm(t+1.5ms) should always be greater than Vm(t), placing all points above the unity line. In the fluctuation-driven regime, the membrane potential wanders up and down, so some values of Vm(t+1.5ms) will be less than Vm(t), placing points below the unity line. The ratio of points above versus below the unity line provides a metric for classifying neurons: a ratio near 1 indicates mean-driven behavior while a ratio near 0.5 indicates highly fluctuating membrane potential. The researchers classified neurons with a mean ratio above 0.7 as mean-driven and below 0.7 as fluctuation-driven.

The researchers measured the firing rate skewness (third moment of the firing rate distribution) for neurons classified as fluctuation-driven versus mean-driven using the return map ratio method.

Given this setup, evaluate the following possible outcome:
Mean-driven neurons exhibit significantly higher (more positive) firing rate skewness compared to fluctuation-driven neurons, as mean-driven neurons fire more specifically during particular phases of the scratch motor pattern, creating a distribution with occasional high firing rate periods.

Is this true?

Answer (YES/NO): NO